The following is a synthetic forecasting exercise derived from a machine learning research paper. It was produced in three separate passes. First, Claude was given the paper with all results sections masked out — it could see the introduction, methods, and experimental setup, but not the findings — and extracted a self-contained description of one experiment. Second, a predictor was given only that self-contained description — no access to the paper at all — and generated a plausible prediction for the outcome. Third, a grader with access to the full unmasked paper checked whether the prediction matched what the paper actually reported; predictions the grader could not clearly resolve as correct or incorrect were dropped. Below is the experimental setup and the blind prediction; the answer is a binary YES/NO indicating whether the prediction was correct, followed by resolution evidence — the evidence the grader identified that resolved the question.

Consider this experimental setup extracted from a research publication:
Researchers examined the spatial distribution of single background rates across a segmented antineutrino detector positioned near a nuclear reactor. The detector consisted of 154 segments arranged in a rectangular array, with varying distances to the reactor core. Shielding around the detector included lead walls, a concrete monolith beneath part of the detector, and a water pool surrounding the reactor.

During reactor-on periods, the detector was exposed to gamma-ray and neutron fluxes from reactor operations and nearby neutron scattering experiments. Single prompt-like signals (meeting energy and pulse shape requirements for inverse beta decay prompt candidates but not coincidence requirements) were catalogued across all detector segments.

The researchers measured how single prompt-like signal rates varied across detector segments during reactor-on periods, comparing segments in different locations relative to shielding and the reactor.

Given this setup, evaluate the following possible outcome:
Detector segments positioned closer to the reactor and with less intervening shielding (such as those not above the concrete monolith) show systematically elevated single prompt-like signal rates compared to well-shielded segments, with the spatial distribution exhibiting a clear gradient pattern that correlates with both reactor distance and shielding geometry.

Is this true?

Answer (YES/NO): NO